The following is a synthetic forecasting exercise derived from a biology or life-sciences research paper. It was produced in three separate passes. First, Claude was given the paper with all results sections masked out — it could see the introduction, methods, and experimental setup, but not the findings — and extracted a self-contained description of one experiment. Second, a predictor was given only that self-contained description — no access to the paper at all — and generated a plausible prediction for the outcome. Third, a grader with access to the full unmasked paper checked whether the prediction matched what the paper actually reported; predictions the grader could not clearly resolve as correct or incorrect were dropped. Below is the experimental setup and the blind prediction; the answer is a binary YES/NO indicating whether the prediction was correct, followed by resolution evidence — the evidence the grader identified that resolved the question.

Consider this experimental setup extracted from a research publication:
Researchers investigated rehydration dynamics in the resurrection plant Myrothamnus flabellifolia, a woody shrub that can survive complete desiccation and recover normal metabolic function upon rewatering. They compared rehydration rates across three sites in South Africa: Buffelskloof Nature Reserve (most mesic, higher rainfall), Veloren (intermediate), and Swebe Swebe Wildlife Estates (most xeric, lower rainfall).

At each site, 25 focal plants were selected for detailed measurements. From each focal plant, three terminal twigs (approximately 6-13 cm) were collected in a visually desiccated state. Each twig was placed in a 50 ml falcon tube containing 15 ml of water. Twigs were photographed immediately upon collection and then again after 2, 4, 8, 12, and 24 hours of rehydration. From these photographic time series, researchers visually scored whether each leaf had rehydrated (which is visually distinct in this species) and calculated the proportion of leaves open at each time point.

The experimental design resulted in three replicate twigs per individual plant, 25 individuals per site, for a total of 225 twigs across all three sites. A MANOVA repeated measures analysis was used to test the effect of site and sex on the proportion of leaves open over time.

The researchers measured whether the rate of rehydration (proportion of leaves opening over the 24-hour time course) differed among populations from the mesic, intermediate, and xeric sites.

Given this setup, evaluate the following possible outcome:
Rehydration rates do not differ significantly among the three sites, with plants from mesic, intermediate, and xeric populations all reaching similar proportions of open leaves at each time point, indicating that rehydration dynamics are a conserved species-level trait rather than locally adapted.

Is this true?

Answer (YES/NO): NO